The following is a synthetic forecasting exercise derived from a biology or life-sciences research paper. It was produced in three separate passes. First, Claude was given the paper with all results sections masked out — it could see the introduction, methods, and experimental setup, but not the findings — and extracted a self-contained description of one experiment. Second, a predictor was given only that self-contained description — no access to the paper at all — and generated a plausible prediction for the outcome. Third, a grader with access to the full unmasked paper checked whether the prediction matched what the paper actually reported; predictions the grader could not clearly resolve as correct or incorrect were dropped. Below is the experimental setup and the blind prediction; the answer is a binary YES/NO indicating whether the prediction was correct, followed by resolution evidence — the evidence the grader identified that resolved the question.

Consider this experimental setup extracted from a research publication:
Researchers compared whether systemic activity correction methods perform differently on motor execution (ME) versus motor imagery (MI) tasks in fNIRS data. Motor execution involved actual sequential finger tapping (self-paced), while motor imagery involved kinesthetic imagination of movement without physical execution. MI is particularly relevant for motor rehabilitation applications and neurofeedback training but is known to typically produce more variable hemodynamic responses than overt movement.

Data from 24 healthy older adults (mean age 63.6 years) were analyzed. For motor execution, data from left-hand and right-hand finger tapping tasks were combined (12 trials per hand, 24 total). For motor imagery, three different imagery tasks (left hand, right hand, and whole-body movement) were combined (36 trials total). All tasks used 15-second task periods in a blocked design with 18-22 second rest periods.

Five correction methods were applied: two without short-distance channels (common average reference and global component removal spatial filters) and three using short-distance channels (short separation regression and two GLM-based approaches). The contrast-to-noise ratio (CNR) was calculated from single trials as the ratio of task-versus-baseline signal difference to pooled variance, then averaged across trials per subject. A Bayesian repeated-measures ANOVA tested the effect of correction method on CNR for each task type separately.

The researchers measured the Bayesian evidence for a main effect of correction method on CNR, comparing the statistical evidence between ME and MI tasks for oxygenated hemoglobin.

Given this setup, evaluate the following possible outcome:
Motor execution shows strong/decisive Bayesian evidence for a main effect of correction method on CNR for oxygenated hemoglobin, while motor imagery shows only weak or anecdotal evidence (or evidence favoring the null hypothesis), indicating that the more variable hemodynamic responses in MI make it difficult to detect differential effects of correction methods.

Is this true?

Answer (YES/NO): YES